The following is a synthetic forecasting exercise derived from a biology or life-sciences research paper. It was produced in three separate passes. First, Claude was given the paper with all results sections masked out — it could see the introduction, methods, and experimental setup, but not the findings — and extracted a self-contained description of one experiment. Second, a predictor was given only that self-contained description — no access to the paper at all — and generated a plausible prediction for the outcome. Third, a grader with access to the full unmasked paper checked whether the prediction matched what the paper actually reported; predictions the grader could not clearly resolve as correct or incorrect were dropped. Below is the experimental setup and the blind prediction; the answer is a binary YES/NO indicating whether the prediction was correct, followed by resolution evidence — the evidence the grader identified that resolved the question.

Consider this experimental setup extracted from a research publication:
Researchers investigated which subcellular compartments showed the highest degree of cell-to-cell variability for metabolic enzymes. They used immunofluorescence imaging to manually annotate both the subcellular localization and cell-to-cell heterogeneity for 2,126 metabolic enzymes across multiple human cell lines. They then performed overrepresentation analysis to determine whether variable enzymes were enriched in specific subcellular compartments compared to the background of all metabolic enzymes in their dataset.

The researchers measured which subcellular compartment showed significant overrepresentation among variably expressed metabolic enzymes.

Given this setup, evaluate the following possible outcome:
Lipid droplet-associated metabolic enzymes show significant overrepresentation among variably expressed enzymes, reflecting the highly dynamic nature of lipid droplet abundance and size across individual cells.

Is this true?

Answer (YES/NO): NO